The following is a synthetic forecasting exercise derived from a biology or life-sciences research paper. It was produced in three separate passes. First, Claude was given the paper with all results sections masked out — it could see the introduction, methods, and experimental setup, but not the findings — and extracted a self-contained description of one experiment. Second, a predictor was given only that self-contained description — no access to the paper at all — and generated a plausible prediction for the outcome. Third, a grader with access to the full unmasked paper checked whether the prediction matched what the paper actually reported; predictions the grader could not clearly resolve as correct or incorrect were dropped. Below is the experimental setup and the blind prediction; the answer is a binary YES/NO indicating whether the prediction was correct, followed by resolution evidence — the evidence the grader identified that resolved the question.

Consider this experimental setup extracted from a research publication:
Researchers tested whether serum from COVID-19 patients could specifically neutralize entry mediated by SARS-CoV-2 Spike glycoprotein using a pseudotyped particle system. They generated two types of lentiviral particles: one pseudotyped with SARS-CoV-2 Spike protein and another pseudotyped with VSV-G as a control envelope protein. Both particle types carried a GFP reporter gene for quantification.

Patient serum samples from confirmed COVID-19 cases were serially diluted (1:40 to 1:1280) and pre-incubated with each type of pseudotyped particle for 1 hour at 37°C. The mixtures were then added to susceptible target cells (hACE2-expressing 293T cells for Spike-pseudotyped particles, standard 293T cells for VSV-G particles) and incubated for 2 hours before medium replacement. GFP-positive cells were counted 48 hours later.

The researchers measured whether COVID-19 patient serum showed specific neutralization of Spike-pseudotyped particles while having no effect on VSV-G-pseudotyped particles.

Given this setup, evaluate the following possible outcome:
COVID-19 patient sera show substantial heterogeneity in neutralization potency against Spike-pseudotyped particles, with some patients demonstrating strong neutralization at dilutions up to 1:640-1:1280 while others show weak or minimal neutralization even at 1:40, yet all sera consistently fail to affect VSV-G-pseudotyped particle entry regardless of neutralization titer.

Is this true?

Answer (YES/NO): NO